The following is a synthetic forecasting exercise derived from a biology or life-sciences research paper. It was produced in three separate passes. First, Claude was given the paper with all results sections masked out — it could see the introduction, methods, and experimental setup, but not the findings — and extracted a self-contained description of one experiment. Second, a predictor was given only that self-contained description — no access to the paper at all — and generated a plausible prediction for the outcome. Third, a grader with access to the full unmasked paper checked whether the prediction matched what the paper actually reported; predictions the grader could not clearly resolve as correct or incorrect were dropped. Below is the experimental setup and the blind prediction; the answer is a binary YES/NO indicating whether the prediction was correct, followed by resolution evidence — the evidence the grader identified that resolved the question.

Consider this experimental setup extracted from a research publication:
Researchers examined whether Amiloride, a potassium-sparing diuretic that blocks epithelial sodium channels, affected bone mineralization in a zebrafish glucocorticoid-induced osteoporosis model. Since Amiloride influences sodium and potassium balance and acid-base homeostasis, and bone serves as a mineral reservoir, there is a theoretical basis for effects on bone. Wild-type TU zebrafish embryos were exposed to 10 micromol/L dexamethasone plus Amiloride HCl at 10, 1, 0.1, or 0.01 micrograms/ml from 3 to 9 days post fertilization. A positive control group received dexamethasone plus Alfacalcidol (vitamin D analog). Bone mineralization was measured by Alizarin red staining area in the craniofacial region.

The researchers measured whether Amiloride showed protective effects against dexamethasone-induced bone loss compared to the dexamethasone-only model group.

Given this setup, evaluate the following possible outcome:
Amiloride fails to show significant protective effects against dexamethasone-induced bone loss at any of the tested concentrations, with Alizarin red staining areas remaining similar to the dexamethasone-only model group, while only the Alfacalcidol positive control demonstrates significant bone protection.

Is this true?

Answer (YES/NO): NO